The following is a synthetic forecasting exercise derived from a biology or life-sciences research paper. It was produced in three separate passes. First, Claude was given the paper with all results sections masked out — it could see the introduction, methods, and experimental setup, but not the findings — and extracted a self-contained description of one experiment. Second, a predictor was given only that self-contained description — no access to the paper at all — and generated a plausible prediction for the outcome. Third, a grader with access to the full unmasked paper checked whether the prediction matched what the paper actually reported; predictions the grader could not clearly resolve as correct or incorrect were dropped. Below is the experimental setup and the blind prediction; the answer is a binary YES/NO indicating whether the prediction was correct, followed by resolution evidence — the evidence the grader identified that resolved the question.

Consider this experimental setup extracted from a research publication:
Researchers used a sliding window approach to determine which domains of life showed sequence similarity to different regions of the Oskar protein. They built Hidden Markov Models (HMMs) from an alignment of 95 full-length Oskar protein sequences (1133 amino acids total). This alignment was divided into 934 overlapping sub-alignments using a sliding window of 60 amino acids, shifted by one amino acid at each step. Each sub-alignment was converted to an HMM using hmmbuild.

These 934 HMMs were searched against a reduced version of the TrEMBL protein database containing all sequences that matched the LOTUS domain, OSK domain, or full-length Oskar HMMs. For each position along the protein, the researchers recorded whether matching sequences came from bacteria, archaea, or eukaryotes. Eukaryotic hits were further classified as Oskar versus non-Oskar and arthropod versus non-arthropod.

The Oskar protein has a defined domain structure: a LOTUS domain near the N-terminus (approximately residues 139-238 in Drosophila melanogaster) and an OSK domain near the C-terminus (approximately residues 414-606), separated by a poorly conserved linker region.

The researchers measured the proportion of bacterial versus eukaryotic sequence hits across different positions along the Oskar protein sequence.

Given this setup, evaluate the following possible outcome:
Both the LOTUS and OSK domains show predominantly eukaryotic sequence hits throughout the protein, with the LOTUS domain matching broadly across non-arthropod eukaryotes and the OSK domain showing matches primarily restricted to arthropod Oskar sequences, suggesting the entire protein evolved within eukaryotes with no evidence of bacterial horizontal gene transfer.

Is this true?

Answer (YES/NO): NO